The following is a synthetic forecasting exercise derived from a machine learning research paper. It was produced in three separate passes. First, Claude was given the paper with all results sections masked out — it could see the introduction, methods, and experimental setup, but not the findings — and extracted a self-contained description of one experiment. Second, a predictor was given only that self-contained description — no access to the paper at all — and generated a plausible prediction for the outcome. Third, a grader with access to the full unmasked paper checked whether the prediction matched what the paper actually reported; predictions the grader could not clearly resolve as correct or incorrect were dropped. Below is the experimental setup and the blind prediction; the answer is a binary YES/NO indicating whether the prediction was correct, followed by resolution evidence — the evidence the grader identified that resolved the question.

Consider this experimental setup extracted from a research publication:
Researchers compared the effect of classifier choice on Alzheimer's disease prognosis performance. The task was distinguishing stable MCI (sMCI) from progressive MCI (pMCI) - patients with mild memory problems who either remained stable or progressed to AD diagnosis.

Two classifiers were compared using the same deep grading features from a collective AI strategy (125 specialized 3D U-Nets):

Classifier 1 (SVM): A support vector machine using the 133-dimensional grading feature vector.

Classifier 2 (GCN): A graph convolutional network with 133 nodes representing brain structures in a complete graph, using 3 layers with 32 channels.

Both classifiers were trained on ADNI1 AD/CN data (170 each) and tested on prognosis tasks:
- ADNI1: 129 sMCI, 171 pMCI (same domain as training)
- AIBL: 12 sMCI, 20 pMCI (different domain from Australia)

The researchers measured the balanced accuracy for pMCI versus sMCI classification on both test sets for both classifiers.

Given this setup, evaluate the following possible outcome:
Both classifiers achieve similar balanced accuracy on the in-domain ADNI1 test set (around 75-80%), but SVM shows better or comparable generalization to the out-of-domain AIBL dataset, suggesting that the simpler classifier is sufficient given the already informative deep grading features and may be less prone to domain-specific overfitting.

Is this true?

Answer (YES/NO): NO